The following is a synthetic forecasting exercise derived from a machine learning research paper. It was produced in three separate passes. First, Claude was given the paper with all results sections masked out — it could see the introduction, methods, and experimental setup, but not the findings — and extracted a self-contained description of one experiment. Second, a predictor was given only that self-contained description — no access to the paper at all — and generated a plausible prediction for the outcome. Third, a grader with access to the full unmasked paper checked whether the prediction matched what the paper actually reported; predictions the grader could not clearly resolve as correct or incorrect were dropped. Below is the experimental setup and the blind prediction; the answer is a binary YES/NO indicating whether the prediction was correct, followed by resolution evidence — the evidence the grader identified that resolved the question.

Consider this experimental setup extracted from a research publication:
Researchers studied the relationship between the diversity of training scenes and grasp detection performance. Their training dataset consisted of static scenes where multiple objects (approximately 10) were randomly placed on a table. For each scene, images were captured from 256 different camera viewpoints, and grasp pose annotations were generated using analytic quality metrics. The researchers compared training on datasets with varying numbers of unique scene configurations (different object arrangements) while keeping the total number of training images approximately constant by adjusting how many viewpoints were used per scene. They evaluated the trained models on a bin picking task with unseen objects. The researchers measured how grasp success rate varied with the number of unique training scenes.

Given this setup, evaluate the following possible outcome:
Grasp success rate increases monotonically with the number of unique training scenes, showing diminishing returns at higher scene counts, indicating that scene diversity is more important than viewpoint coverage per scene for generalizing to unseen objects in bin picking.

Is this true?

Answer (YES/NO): NO